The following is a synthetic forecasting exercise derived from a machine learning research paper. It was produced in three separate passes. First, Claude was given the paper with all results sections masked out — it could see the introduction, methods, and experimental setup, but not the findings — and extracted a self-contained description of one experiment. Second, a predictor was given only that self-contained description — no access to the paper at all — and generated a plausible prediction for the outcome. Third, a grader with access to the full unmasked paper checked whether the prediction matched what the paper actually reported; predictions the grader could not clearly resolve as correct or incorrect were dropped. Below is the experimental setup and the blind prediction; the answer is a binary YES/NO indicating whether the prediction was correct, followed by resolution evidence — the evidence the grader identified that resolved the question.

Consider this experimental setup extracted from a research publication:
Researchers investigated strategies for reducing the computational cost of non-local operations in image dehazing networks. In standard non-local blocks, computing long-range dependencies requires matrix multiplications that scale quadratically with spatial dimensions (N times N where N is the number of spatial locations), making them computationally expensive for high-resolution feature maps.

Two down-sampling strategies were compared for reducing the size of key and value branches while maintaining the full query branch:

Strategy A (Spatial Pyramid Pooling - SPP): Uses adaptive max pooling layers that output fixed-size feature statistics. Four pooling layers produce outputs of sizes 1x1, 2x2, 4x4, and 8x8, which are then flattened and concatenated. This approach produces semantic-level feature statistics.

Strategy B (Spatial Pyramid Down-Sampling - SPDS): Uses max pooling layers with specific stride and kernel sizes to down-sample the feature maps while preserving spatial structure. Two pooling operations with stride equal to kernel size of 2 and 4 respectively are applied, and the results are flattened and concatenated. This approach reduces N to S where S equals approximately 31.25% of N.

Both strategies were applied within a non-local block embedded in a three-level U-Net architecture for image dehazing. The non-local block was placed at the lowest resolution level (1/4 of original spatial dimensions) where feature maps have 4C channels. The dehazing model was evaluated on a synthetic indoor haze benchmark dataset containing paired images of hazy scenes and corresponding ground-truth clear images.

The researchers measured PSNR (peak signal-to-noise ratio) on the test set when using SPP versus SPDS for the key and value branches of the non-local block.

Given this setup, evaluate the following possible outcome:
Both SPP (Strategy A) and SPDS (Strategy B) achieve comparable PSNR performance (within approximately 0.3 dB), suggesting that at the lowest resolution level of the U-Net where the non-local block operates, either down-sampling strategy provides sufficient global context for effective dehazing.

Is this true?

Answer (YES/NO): NO